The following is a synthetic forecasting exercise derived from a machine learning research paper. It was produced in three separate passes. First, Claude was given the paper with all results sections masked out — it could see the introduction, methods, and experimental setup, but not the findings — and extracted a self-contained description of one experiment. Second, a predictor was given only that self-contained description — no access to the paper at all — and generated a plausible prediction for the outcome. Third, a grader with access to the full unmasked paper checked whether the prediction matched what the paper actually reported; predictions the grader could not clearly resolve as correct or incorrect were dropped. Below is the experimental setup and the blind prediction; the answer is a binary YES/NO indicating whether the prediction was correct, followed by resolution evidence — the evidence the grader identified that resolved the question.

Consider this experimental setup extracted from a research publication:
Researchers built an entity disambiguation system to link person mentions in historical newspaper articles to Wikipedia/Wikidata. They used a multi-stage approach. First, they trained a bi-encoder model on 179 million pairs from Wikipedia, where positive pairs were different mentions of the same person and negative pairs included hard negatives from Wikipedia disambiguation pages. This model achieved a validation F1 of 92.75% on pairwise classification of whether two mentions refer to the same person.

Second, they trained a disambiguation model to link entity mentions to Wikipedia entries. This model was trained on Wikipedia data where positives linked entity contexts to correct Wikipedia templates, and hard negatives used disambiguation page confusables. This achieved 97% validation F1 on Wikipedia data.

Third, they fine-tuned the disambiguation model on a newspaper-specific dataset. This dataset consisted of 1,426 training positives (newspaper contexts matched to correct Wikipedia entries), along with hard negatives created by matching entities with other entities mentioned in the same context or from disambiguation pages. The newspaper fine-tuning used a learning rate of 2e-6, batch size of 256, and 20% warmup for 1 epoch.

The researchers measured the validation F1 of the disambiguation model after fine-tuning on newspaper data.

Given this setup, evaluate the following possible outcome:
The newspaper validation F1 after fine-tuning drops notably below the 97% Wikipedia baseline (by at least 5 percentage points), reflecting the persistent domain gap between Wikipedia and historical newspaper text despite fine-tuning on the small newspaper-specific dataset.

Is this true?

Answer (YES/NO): YES